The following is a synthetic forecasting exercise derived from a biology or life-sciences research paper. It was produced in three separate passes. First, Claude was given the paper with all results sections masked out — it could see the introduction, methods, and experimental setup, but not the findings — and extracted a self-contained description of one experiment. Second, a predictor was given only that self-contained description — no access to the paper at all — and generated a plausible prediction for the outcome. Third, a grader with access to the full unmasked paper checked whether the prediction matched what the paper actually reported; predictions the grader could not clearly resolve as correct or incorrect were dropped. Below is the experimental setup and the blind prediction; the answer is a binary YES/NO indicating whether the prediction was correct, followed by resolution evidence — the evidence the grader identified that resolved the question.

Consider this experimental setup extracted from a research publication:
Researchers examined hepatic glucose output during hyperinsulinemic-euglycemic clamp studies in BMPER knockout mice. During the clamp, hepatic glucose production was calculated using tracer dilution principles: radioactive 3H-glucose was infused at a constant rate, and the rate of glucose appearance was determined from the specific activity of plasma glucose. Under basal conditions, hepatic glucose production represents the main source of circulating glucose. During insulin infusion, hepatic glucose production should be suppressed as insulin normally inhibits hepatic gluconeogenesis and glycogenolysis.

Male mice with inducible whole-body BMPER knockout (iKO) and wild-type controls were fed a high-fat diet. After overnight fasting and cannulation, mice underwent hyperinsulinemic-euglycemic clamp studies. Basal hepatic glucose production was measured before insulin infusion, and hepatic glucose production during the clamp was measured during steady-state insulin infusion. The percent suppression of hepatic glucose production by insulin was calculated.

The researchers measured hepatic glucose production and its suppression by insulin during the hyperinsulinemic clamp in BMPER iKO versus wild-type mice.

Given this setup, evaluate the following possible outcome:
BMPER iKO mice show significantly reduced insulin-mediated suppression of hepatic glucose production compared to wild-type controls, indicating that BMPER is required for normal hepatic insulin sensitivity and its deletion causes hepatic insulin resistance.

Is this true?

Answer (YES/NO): YES